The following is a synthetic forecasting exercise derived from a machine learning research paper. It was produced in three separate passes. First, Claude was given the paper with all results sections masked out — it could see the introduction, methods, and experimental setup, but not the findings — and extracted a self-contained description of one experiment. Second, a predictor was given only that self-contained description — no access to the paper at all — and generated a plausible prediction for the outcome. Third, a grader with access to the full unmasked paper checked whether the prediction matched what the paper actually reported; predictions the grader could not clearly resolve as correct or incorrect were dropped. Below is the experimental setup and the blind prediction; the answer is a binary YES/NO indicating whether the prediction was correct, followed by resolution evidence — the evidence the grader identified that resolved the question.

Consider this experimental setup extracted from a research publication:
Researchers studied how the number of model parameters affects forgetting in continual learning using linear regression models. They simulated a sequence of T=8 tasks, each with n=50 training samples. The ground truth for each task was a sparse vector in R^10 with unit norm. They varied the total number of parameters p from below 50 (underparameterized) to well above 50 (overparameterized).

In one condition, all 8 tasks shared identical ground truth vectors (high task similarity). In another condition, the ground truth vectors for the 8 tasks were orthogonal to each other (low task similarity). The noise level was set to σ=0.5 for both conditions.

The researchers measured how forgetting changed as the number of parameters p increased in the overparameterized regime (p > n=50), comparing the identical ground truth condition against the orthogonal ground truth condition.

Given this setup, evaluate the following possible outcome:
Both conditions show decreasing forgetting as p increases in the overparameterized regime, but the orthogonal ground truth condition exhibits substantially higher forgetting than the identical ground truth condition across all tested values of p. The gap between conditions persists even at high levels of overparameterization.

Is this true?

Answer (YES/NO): NO